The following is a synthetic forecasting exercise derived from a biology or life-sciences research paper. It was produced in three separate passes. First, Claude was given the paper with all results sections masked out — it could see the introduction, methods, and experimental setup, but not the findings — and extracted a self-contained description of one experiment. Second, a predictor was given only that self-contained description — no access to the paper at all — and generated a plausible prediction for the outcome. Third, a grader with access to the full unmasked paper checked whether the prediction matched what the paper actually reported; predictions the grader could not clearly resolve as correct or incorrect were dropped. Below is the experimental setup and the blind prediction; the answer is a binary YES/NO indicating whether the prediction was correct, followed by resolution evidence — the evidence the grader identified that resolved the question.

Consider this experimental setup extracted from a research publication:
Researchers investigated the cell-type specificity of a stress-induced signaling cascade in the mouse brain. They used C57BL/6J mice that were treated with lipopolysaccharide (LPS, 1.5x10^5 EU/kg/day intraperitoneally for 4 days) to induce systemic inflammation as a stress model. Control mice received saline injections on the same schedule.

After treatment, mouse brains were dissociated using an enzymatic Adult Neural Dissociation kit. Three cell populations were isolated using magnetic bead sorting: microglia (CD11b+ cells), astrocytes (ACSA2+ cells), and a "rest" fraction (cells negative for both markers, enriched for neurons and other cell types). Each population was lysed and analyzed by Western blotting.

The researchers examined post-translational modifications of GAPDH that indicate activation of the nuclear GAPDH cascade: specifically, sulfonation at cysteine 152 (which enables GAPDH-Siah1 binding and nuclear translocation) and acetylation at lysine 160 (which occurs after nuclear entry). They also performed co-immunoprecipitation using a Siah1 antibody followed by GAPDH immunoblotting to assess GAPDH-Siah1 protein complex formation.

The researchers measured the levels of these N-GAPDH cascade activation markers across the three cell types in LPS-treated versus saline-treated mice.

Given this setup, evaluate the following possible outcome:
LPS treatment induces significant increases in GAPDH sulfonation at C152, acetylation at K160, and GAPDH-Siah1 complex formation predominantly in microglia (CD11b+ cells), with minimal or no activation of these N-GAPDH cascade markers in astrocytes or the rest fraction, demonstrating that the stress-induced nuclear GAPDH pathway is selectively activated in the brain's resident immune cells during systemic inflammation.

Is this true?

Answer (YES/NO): YES